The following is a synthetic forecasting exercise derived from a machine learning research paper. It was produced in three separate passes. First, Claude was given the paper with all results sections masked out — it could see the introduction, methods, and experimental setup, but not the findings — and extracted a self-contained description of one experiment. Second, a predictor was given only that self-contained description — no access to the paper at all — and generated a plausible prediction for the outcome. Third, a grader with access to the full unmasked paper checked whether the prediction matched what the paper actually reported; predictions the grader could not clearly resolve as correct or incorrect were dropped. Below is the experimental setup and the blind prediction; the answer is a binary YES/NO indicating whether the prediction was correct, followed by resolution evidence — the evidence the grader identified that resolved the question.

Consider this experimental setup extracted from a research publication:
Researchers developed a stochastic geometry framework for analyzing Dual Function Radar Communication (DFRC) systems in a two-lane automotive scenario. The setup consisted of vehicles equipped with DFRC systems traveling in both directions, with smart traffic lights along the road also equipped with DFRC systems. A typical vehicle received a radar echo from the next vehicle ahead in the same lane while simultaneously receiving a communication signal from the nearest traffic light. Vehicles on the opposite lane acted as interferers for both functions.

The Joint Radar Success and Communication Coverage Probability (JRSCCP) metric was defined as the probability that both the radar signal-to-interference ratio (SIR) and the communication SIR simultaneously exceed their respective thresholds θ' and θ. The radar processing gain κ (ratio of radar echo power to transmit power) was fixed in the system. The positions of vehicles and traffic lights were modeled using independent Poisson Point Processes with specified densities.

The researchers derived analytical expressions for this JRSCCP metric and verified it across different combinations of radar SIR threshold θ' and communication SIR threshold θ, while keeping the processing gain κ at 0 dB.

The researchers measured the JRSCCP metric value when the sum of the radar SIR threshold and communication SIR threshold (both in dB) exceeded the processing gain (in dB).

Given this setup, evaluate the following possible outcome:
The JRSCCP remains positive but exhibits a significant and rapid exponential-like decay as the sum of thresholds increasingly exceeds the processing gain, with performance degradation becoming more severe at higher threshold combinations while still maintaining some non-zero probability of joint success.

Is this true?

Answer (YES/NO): NO